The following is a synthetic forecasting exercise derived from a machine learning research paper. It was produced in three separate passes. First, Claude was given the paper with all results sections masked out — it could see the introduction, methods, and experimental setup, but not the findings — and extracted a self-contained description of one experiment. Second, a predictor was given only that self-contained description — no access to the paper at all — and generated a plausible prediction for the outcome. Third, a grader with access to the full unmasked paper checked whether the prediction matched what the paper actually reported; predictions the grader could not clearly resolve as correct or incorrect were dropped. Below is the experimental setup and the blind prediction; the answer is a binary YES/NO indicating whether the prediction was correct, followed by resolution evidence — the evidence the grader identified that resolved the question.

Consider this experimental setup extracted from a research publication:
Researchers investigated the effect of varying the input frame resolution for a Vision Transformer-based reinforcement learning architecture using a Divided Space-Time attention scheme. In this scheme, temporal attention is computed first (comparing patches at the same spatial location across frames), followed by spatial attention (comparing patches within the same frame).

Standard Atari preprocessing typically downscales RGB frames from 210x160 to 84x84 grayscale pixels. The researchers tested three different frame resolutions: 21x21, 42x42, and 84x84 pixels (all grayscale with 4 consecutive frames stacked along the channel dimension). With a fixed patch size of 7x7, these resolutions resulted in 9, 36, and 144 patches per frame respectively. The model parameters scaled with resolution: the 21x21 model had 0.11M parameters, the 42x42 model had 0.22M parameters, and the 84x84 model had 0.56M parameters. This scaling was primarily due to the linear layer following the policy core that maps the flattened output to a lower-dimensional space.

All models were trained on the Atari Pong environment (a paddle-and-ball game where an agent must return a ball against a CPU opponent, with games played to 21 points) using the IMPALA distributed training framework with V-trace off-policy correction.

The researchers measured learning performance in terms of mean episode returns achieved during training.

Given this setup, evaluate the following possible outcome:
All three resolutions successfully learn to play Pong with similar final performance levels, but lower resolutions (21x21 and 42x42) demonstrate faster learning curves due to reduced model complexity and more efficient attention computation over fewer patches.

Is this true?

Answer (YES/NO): NO